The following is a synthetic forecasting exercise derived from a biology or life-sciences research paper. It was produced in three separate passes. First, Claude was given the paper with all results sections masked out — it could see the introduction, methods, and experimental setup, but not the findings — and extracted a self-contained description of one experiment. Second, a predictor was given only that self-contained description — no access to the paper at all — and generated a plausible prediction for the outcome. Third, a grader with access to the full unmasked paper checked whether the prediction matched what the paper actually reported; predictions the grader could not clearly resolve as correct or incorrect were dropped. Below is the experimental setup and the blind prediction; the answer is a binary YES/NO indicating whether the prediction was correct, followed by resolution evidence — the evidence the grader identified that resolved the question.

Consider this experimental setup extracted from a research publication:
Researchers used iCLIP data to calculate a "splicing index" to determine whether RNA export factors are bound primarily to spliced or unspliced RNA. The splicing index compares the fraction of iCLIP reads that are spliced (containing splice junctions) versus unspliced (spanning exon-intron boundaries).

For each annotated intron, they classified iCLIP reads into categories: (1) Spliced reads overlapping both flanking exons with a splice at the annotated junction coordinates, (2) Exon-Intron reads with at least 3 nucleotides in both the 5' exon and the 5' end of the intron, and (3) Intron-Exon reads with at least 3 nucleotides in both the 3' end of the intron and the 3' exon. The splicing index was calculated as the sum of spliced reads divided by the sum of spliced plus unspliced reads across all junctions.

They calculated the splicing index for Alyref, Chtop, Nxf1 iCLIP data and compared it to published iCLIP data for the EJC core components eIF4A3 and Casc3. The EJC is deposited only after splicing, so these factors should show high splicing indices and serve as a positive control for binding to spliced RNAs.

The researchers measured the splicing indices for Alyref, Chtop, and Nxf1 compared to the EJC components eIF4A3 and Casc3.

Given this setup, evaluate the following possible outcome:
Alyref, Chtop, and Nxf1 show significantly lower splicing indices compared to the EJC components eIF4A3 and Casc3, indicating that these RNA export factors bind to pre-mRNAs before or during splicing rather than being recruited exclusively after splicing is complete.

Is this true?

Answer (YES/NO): NO